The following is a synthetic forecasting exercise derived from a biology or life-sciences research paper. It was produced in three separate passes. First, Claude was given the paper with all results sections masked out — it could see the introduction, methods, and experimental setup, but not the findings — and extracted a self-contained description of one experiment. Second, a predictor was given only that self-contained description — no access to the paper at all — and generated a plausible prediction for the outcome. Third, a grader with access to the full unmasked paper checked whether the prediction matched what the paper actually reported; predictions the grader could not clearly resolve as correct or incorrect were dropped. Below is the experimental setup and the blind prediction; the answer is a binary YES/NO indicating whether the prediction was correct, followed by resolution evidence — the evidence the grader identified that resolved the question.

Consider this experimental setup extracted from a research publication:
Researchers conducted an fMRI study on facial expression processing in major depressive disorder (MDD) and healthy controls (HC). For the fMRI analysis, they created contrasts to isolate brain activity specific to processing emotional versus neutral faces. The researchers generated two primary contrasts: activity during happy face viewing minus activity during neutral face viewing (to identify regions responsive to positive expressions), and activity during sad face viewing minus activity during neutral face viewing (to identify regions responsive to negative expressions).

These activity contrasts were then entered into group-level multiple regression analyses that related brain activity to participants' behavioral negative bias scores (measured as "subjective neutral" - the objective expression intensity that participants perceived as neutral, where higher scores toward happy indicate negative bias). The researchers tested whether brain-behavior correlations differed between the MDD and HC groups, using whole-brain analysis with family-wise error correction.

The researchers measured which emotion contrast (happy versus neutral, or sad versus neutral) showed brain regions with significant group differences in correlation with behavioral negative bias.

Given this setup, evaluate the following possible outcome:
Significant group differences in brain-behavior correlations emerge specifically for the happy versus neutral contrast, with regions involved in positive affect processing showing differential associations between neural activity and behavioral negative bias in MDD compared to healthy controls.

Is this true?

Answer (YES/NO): NO